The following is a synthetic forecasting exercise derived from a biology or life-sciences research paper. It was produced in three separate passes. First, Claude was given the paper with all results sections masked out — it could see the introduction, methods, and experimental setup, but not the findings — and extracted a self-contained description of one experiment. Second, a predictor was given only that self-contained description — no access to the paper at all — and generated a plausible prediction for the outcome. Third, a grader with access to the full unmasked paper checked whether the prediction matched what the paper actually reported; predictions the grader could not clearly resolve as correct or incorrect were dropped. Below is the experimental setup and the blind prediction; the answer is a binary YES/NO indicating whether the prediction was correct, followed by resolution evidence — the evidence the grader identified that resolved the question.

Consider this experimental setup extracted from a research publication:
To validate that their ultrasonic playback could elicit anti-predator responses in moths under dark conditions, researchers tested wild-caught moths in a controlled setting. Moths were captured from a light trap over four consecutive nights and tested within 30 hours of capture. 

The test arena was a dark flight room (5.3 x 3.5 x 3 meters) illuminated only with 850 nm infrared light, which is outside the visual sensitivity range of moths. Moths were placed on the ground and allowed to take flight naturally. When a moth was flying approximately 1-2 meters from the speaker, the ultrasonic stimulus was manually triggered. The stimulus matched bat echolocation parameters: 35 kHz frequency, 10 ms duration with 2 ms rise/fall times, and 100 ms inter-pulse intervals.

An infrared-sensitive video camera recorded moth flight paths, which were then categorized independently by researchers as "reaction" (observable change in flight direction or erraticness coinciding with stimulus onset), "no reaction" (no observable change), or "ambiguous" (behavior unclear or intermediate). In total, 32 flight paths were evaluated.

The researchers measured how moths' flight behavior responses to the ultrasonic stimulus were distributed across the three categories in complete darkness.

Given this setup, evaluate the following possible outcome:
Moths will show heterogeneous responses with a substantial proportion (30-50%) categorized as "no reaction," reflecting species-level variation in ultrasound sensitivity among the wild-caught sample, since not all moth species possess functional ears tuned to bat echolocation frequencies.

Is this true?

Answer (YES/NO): YES